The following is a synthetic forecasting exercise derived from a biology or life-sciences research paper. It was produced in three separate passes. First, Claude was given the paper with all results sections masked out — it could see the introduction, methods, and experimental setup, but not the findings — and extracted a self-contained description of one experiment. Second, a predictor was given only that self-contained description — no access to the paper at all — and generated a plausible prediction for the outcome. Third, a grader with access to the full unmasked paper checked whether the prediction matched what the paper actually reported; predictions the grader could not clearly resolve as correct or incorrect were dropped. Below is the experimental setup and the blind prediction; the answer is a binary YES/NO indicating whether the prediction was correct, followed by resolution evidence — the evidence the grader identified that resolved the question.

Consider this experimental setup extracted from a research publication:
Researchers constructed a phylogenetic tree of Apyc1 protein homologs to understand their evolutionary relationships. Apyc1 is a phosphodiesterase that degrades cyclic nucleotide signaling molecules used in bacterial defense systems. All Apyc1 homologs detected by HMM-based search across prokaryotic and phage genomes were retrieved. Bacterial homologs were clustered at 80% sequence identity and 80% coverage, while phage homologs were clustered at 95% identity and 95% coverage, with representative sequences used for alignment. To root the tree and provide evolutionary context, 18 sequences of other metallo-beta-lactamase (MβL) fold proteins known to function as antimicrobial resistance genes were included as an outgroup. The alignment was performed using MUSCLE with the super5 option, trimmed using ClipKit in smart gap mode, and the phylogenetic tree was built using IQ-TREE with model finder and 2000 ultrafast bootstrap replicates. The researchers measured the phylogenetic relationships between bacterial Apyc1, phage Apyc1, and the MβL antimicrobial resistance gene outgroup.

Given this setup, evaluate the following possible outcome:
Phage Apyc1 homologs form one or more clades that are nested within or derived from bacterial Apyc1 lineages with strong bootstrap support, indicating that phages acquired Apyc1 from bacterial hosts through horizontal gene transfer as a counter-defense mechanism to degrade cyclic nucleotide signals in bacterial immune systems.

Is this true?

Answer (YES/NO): YES